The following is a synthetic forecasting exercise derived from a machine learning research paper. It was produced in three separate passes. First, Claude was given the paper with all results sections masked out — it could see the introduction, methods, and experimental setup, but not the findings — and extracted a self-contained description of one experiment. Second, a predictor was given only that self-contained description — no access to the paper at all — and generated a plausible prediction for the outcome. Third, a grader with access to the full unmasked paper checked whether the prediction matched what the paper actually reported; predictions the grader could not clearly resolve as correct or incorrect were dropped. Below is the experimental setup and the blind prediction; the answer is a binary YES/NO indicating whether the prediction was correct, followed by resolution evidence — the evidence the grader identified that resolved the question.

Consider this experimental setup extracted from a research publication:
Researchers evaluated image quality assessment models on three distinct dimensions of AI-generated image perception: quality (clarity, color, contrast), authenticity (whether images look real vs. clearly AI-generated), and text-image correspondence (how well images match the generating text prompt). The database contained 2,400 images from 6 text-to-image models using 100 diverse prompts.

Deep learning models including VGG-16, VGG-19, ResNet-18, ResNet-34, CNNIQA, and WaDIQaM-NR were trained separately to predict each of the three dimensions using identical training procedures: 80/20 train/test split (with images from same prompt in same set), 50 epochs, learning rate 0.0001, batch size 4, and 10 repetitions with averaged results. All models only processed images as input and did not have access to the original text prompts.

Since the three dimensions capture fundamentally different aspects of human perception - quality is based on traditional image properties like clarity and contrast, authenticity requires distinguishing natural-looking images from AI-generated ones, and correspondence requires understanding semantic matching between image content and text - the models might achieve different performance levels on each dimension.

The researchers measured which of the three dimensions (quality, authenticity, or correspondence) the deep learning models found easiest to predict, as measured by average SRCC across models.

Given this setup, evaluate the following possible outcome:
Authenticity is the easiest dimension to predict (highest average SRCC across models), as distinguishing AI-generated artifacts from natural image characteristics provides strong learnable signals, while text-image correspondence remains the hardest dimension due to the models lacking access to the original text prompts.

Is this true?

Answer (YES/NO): NO